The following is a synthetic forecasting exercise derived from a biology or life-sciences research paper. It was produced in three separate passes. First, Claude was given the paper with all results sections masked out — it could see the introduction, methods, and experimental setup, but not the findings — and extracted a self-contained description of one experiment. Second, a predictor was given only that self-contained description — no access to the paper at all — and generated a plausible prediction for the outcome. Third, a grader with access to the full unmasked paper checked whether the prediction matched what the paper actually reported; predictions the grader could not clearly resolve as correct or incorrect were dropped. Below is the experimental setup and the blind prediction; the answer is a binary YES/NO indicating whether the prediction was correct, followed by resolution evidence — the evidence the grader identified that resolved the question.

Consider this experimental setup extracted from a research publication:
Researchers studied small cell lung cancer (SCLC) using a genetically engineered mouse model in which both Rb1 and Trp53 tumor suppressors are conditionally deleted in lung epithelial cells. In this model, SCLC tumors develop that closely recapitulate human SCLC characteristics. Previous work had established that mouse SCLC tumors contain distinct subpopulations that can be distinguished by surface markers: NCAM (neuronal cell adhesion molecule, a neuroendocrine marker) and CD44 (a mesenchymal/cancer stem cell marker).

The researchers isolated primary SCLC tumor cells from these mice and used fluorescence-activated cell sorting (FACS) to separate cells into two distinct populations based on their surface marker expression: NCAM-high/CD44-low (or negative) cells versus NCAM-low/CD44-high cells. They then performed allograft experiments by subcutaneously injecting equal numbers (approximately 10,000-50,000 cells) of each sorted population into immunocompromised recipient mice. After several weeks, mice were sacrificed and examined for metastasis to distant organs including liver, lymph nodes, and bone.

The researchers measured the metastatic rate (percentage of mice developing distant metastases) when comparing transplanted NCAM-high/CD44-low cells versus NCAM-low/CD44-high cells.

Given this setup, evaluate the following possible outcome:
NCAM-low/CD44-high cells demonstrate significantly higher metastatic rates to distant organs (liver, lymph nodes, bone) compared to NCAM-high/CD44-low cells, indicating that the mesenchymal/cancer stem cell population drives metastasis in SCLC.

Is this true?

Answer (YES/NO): NO